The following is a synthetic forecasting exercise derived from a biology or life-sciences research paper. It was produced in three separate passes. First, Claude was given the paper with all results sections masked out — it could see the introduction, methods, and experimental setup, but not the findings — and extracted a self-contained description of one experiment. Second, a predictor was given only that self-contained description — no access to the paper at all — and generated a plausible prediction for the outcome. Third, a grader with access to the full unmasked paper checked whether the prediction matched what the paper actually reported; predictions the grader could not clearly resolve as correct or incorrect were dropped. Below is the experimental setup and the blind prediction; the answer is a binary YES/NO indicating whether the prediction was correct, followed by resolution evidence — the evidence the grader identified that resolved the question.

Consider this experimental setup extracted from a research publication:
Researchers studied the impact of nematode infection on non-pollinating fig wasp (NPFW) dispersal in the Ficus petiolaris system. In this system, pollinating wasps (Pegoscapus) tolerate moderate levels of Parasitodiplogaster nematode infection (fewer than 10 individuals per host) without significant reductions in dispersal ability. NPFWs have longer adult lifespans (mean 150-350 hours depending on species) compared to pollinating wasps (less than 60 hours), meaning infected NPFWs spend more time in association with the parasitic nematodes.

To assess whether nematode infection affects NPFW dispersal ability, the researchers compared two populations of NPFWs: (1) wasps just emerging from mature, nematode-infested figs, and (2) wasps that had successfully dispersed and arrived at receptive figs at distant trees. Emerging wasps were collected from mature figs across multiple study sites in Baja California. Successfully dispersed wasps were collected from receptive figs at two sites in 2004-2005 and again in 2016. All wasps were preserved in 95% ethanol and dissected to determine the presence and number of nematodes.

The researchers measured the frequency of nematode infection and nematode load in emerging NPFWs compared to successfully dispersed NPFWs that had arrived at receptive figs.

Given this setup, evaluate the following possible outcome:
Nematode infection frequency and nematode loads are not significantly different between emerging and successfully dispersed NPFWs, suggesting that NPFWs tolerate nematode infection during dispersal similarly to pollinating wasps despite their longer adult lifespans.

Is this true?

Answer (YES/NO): NO